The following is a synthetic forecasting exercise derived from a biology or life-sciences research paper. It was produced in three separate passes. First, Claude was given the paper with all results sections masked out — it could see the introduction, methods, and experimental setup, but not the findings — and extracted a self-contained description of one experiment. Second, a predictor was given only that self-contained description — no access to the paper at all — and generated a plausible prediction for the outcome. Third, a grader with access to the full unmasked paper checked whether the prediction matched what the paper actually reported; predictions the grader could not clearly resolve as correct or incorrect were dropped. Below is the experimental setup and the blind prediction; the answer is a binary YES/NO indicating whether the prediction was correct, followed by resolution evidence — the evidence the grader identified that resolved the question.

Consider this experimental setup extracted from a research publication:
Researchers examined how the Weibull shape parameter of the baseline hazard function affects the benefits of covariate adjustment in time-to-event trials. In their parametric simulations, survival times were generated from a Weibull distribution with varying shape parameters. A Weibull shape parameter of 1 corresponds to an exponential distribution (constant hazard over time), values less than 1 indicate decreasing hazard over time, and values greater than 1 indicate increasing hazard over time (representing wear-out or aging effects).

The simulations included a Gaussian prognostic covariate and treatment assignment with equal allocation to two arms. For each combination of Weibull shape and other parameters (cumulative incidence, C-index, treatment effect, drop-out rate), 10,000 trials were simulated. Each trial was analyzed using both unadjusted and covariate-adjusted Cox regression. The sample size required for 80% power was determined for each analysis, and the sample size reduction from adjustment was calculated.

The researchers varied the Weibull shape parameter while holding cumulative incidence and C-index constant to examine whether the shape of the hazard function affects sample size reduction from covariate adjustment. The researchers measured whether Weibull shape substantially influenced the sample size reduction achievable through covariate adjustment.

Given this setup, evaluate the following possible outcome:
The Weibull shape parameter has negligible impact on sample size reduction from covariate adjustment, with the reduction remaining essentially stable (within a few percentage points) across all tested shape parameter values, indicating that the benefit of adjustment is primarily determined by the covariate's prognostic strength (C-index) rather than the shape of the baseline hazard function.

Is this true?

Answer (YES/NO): YES